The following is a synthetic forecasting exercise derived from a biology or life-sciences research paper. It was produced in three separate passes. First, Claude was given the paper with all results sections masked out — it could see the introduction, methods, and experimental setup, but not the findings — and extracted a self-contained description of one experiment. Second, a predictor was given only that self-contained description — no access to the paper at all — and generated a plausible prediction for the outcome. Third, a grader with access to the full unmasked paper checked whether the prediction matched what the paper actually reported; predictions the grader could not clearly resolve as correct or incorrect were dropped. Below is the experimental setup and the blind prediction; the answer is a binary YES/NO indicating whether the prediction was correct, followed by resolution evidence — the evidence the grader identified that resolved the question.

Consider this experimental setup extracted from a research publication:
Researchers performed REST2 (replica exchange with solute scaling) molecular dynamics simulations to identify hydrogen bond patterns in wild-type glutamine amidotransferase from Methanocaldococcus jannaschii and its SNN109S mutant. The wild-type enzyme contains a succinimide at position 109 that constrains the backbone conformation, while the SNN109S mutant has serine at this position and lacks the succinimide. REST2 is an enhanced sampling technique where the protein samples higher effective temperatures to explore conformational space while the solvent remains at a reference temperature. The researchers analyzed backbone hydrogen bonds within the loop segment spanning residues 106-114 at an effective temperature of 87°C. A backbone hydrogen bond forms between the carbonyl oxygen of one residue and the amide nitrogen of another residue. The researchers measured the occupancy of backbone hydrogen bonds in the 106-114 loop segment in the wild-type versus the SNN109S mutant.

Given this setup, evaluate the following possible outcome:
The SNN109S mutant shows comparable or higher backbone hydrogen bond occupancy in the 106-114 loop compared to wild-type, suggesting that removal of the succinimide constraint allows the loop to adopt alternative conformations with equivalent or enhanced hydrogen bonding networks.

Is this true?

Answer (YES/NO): NO